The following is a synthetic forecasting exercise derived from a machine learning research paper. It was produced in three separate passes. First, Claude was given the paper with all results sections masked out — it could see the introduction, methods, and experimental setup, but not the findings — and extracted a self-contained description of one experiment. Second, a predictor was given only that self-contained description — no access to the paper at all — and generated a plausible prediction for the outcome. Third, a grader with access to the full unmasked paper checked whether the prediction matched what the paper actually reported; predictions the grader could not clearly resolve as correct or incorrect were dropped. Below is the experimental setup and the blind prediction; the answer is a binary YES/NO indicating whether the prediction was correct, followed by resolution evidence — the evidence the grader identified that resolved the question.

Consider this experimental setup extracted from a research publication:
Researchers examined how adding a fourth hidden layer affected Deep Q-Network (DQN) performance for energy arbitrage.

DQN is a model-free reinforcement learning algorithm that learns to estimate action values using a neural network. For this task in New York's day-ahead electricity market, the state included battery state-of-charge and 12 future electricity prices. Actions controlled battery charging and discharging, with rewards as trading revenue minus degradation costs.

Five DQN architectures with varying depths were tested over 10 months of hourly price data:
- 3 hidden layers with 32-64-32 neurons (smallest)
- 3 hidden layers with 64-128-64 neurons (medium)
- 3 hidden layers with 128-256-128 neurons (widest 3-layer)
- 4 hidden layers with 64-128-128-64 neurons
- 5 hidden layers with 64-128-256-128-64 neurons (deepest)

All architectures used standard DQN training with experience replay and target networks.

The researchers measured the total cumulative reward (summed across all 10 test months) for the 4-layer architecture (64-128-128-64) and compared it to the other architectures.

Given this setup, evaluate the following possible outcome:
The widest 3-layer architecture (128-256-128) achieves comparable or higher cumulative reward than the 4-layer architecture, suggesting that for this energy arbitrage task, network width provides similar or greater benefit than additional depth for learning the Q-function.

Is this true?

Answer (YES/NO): YES